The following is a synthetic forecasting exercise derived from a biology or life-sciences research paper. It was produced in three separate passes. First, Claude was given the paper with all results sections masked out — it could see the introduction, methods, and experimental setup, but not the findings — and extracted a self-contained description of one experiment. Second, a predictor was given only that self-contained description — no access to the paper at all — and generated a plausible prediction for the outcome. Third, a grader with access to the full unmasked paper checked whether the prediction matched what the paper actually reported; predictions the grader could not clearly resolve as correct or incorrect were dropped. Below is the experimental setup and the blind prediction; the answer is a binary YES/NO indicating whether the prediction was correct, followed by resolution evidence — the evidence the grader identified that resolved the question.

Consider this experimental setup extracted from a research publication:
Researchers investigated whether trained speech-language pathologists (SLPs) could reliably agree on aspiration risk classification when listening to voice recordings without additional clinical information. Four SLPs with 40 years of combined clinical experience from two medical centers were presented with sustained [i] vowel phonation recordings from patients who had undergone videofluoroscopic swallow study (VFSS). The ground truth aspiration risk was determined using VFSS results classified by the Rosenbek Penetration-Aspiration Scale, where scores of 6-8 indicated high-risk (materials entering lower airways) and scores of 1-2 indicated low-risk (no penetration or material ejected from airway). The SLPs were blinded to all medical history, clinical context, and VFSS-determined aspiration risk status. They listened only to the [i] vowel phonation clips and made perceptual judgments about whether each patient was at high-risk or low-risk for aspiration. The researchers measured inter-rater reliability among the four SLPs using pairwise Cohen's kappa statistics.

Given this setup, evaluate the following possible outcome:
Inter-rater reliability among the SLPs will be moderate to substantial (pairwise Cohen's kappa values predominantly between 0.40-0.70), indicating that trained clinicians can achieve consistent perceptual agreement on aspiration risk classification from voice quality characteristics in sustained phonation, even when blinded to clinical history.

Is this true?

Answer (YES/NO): NO